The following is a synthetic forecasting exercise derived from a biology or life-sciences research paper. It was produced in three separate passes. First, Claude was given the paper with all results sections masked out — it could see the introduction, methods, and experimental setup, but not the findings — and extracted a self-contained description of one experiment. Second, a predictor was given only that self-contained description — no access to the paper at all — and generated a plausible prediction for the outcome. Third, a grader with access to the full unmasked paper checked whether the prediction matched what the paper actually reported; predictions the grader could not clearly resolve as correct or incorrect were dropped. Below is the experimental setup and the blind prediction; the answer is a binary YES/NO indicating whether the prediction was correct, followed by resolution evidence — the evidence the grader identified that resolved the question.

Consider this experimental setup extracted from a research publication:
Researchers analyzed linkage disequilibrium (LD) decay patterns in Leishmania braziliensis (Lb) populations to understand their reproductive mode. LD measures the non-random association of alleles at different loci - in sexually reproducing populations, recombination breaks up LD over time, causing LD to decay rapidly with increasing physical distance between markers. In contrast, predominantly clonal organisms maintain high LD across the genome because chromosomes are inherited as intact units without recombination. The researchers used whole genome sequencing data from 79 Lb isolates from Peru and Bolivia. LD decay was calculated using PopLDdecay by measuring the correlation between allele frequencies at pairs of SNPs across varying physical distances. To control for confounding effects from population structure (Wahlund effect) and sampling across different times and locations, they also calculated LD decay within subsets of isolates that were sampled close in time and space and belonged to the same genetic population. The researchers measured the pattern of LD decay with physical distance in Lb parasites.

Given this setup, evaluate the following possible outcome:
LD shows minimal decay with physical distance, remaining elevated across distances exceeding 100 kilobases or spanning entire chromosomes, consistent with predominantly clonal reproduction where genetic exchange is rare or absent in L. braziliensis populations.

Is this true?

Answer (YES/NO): NO